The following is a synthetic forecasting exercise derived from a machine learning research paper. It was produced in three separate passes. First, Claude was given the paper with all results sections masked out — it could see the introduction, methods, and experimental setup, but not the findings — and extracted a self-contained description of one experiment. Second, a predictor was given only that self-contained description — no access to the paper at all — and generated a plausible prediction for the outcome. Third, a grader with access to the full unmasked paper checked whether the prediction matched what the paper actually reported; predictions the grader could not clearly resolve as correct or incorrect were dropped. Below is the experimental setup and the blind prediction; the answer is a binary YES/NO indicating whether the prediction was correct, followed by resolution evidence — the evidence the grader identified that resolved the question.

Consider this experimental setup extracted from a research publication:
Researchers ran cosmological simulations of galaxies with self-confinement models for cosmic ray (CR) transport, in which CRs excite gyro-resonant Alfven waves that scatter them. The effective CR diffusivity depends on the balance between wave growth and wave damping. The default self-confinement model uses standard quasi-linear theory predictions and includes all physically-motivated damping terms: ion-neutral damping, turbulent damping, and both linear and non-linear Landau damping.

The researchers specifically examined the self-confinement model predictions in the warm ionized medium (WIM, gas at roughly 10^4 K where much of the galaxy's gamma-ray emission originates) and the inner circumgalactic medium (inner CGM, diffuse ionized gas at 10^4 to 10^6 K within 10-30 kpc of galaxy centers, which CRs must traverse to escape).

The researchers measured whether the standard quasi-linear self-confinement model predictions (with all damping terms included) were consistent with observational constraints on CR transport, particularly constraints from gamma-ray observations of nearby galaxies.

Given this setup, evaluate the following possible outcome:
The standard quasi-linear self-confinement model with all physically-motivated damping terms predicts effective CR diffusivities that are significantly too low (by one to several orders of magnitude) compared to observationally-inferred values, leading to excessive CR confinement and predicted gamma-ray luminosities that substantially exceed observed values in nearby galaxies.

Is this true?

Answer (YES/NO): YES